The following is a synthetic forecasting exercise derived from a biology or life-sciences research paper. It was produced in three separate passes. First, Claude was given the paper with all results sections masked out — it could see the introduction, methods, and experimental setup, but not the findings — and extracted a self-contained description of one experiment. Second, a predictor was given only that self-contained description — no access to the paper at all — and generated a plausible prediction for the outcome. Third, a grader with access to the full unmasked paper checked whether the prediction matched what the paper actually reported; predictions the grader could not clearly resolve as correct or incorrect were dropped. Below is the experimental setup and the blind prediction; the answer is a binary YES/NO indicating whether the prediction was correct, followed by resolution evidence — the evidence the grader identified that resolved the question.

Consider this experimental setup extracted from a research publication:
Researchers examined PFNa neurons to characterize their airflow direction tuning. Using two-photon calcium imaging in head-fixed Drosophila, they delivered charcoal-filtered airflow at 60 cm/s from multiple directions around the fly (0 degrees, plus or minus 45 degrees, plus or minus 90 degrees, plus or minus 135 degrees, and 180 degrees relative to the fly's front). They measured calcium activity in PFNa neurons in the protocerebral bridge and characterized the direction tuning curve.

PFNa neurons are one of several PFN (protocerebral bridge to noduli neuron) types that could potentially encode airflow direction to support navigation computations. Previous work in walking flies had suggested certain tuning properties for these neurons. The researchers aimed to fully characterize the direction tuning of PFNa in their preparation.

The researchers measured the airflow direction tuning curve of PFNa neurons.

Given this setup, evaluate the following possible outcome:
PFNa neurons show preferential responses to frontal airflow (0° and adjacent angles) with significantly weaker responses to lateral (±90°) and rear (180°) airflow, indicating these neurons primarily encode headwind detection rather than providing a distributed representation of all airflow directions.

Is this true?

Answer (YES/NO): NO